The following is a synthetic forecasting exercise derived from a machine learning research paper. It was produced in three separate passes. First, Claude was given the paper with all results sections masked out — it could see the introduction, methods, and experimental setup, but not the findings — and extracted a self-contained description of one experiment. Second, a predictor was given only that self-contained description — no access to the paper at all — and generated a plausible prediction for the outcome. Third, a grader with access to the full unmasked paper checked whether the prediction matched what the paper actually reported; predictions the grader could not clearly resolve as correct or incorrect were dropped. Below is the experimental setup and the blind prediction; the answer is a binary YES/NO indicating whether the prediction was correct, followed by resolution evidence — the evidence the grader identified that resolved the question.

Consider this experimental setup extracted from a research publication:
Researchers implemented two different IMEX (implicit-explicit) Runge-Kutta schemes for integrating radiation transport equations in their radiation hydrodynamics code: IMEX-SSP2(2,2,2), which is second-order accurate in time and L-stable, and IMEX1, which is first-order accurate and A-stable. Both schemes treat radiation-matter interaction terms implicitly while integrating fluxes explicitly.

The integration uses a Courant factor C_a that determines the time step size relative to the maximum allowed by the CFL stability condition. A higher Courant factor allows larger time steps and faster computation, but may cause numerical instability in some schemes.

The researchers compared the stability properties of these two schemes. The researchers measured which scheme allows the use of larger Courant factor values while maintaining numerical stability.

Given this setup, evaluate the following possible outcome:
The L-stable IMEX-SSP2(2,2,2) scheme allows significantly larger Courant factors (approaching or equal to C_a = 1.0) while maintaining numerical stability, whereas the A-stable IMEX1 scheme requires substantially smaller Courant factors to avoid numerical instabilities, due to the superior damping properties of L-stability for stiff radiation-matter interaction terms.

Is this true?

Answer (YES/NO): YES